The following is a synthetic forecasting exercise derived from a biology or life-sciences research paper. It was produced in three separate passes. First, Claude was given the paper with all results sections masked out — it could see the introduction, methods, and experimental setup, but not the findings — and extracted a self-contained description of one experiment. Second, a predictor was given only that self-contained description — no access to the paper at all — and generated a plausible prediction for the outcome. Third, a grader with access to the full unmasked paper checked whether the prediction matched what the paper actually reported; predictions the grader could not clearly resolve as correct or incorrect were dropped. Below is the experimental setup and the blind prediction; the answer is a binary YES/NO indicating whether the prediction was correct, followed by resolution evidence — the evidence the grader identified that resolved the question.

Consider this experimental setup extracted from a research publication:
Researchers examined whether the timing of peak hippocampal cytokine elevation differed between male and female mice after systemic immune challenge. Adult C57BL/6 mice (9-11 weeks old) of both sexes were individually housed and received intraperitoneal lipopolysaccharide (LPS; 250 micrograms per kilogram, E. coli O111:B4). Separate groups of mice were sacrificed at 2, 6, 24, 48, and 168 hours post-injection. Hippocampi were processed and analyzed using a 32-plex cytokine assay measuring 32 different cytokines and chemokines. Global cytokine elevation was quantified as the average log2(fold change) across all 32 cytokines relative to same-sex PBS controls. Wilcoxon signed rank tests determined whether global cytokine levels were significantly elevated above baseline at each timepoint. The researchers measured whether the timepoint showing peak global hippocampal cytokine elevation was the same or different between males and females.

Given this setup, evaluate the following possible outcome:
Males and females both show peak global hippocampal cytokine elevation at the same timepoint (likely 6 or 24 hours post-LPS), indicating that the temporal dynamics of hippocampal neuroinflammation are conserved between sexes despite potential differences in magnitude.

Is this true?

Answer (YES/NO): NO